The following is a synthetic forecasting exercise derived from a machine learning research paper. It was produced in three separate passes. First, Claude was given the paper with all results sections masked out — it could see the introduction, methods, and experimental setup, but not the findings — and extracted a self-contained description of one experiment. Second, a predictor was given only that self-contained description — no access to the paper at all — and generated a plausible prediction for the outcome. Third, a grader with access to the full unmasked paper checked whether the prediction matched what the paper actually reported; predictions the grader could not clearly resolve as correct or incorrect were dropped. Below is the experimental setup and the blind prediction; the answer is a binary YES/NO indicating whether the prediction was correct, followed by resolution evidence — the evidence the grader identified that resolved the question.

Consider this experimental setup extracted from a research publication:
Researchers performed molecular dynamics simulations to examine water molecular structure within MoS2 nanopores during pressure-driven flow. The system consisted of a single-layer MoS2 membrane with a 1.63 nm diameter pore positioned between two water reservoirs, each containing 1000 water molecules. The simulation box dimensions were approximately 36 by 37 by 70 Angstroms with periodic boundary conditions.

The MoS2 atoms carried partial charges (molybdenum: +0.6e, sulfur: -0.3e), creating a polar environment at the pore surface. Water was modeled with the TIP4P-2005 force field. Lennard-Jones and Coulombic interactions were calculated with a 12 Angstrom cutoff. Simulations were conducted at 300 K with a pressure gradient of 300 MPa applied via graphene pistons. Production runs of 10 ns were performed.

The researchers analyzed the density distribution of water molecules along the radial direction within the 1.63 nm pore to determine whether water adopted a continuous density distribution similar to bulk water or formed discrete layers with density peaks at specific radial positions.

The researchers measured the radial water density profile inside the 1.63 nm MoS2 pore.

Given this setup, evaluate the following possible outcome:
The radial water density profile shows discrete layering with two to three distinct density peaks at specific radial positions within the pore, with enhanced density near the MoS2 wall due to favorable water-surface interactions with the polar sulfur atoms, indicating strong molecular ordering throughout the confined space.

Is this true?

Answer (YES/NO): NO